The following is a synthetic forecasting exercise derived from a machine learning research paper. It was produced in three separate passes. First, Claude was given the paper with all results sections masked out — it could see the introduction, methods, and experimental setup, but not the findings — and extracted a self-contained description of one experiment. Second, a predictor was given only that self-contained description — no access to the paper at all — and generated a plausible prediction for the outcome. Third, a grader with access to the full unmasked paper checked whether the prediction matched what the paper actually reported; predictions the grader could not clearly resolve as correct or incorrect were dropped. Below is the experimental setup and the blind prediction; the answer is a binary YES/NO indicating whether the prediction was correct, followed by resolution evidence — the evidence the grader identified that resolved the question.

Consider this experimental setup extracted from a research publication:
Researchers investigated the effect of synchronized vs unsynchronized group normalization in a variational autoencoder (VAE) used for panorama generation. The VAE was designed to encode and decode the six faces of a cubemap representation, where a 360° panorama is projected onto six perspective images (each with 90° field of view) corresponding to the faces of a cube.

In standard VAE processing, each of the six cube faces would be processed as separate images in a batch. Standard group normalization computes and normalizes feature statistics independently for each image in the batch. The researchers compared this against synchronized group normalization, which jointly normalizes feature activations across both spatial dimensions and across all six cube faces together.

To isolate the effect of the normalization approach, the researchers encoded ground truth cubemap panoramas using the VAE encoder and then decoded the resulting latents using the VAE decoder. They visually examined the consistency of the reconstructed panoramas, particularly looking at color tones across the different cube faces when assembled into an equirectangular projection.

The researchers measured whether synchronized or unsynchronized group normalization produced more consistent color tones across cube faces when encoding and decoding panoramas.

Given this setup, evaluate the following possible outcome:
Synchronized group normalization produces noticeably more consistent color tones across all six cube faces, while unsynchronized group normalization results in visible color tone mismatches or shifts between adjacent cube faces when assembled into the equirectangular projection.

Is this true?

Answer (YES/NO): YES